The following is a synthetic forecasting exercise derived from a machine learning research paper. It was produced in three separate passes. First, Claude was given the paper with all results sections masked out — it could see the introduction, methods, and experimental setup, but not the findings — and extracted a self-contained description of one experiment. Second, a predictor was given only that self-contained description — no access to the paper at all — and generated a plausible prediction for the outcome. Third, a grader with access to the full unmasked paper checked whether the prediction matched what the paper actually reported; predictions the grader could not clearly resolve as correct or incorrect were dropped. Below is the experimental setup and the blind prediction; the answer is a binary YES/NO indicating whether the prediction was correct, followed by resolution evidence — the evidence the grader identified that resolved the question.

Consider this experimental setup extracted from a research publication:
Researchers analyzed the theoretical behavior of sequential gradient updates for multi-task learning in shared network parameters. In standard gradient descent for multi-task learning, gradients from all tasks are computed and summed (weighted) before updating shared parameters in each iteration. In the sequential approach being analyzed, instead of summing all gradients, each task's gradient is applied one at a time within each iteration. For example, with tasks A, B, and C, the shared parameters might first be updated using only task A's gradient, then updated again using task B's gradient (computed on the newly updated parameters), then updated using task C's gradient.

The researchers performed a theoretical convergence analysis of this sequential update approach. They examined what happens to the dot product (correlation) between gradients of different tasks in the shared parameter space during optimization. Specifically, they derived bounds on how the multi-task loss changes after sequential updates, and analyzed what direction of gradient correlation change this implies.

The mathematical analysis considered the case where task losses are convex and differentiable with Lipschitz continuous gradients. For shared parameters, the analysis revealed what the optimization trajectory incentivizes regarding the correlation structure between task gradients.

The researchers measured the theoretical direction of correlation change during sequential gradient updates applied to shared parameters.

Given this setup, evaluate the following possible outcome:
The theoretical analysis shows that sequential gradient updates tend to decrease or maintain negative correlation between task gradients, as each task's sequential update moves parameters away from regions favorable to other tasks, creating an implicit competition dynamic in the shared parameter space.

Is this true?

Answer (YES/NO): NO